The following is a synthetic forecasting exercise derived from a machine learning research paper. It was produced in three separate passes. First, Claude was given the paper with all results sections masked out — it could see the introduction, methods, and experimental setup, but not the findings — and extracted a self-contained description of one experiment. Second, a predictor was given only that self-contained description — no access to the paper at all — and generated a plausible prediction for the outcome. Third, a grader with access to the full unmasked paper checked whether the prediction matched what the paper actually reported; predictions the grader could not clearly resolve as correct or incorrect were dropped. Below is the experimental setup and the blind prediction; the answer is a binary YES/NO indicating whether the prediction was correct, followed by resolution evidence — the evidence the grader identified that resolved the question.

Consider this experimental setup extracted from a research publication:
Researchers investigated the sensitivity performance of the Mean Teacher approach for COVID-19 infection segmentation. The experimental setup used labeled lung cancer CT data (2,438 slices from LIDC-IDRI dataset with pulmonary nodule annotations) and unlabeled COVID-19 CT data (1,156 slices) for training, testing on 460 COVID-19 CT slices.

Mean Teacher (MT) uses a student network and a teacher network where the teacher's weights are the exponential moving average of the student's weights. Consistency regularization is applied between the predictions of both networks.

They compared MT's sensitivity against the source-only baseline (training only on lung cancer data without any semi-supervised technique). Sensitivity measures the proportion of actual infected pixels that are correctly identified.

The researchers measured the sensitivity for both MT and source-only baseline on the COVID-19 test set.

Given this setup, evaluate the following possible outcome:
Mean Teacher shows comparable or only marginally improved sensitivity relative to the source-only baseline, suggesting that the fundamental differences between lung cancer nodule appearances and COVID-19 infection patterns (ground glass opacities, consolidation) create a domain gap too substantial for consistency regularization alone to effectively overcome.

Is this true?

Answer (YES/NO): NO